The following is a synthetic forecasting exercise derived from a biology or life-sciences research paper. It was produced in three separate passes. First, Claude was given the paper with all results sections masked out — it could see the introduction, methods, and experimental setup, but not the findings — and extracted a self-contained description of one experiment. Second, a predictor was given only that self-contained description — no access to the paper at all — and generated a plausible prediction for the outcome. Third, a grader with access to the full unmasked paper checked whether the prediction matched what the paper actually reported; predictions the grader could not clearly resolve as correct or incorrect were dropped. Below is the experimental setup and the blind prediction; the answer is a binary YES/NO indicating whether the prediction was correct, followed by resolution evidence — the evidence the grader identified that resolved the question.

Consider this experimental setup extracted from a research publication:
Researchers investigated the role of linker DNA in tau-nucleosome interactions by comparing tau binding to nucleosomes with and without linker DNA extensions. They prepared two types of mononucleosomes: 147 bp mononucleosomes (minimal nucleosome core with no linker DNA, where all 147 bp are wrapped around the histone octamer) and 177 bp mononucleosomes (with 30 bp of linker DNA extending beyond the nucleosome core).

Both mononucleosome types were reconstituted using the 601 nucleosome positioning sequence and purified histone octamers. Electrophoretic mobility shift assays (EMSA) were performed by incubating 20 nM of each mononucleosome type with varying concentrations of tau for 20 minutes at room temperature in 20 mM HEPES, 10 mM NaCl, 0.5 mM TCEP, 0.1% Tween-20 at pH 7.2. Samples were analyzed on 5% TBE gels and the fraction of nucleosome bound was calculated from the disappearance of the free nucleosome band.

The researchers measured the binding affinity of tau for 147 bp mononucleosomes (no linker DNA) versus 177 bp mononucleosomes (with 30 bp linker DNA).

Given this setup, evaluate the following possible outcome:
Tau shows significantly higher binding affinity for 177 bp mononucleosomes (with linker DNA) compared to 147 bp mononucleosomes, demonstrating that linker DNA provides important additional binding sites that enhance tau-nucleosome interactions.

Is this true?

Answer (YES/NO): NO